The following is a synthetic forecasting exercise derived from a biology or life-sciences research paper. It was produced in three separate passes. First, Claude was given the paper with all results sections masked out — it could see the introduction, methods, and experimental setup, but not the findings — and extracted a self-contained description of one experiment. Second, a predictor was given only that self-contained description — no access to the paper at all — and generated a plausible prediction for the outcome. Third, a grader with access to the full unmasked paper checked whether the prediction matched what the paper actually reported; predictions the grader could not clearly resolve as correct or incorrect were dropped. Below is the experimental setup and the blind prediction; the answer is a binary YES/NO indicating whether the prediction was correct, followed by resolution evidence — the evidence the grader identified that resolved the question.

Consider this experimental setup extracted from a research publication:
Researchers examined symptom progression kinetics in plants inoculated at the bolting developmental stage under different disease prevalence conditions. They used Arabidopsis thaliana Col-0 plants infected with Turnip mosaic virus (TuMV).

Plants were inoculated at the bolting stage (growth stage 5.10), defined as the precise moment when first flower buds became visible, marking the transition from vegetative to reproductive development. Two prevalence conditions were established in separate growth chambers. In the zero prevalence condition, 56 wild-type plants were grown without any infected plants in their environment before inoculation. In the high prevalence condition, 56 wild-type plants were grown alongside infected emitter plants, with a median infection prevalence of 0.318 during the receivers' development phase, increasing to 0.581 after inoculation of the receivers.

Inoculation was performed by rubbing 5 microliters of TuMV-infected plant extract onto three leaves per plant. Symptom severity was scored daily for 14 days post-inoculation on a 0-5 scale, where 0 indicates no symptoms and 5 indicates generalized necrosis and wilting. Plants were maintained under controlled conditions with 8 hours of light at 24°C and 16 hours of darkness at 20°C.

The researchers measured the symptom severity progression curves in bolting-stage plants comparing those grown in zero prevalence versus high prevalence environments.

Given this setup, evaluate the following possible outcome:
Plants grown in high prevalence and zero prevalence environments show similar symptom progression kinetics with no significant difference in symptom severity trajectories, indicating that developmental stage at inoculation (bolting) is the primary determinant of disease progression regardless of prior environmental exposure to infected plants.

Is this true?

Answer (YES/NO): NO